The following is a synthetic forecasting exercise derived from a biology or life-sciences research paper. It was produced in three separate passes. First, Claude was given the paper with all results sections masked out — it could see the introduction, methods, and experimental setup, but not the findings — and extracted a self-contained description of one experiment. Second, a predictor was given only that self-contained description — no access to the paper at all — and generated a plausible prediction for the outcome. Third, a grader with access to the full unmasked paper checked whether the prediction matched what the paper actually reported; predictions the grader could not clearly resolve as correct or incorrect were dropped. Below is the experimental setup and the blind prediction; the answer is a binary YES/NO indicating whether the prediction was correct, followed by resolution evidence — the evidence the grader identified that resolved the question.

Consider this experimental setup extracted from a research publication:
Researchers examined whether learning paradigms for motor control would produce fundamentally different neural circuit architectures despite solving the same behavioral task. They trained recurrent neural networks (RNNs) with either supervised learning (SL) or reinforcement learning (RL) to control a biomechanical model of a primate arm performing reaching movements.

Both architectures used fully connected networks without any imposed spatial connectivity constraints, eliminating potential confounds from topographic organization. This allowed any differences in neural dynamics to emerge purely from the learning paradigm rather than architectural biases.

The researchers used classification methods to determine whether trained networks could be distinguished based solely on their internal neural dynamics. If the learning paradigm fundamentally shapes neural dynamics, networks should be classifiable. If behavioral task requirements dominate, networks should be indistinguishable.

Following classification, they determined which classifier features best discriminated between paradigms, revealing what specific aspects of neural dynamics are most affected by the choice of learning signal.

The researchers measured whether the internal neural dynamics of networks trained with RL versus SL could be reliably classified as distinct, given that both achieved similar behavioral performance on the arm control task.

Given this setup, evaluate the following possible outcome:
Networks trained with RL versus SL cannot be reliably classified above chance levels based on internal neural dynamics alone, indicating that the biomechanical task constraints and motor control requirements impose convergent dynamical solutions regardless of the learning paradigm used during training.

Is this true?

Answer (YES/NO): NO